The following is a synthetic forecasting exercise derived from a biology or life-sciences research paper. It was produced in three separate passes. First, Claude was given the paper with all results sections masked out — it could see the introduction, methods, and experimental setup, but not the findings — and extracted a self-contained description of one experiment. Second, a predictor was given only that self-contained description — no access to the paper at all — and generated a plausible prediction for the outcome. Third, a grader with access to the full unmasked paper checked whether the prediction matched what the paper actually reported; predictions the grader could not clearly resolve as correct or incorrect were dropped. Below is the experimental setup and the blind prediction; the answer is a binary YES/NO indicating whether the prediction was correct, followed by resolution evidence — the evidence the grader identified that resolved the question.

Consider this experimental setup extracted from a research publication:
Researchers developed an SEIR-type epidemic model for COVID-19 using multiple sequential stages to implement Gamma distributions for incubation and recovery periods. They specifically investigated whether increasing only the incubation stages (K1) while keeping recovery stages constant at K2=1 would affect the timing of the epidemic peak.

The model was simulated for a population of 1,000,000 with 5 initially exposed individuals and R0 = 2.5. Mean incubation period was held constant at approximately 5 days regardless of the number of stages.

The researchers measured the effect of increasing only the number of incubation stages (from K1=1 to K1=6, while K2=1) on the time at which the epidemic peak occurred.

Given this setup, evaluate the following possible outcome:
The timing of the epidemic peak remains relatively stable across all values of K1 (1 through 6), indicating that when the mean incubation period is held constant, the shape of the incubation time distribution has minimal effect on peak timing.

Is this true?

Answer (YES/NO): NO